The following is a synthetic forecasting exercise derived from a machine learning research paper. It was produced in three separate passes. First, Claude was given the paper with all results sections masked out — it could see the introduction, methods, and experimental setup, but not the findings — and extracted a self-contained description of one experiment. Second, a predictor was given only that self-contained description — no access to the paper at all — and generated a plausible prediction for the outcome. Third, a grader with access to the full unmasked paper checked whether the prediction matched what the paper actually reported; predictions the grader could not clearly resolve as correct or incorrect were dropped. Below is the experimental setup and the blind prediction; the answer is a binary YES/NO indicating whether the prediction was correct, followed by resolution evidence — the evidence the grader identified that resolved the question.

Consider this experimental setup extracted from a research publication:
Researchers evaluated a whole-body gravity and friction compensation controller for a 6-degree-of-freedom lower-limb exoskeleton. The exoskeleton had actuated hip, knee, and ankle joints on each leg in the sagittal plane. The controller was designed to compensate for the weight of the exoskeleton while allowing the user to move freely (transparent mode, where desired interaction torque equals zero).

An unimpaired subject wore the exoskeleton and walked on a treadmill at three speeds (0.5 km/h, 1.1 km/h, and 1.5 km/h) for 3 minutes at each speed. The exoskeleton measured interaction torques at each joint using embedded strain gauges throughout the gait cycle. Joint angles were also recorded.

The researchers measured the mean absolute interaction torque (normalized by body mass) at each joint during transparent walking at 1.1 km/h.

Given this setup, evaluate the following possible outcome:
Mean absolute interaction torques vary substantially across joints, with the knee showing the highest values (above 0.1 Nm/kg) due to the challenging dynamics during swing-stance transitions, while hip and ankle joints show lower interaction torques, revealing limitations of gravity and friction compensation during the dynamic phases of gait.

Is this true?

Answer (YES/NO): NO